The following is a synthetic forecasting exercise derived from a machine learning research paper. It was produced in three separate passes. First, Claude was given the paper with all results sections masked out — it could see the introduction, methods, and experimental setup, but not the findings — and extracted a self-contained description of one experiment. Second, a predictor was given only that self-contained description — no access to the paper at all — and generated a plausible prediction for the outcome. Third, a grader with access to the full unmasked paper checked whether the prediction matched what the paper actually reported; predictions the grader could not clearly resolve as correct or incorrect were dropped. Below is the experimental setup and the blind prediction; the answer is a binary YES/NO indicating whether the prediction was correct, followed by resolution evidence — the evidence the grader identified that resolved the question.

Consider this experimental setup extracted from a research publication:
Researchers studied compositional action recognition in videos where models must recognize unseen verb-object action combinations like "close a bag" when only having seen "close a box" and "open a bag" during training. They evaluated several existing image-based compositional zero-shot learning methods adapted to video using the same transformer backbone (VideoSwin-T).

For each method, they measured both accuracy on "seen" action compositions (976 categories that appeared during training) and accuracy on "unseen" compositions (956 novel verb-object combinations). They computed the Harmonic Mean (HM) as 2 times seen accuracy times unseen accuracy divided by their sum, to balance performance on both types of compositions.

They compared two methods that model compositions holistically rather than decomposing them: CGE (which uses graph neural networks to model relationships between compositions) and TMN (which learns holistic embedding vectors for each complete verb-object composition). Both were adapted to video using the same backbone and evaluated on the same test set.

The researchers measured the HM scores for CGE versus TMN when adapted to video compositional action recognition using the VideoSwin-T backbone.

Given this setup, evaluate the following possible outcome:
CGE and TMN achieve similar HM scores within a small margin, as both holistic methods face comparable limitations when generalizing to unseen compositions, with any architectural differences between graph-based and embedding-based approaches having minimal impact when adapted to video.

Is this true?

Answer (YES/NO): YES